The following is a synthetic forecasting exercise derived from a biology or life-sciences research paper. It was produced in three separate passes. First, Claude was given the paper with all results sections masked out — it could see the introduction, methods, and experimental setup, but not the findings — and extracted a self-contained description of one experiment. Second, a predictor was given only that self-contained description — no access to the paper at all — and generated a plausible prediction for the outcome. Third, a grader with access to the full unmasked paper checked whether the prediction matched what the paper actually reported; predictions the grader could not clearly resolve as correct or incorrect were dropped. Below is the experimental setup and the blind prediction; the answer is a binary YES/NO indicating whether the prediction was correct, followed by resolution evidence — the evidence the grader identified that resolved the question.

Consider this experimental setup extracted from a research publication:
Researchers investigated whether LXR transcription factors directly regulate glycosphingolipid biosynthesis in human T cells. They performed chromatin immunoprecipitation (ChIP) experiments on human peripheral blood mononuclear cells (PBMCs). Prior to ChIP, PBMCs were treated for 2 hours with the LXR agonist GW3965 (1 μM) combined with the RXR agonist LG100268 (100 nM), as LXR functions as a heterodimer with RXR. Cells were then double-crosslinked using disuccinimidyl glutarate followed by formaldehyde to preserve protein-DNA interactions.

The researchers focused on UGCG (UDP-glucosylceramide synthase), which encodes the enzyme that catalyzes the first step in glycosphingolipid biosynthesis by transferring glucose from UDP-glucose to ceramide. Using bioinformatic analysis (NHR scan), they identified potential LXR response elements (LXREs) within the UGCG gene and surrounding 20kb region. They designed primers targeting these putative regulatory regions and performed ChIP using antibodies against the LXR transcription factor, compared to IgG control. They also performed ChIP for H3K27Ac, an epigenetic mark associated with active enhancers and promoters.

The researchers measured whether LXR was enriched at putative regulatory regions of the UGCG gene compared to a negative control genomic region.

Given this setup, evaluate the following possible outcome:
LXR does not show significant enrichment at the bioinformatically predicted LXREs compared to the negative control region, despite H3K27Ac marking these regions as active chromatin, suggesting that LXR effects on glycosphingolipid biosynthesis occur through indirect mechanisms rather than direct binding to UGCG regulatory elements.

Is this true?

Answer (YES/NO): NO